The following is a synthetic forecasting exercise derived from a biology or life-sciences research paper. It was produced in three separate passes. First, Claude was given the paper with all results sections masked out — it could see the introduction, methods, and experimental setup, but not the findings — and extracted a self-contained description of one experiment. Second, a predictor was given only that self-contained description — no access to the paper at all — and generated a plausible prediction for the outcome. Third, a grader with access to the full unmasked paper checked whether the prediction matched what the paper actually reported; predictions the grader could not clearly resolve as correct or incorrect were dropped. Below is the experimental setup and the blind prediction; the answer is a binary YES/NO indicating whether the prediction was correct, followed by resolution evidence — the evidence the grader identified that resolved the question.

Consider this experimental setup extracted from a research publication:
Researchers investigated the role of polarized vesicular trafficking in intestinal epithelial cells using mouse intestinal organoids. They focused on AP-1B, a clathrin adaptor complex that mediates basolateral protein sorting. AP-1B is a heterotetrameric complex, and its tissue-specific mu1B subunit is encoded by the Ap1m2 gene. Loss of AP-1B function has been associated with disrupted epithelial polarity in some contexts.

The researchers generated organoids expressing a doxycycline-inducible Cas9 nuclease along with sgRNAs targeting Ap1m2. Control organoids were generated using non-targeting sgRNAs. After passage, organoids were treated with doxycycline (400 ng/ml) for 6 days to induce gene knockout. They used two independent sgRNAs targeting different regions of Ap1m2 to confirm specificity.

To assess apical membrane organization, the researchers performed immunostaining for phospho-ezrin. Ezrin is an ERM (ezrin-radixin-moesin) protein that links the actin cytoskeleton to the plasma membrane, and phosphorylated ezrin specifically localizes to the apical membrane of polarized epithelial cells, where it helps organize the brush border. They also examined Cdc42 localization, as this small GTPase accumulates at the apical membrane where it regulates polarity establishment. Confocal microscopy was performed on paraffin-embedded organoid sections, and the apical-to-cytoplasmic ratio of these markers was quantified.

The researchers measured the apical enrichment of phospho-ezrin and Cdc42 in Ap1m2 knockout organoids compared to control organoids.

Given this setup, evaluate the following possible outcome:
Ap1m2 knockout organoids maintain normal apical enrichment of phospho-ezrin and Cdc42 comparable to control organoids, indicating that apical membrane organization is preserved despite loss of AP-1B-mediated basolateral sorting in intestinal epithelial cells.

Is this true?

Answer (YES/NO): NO